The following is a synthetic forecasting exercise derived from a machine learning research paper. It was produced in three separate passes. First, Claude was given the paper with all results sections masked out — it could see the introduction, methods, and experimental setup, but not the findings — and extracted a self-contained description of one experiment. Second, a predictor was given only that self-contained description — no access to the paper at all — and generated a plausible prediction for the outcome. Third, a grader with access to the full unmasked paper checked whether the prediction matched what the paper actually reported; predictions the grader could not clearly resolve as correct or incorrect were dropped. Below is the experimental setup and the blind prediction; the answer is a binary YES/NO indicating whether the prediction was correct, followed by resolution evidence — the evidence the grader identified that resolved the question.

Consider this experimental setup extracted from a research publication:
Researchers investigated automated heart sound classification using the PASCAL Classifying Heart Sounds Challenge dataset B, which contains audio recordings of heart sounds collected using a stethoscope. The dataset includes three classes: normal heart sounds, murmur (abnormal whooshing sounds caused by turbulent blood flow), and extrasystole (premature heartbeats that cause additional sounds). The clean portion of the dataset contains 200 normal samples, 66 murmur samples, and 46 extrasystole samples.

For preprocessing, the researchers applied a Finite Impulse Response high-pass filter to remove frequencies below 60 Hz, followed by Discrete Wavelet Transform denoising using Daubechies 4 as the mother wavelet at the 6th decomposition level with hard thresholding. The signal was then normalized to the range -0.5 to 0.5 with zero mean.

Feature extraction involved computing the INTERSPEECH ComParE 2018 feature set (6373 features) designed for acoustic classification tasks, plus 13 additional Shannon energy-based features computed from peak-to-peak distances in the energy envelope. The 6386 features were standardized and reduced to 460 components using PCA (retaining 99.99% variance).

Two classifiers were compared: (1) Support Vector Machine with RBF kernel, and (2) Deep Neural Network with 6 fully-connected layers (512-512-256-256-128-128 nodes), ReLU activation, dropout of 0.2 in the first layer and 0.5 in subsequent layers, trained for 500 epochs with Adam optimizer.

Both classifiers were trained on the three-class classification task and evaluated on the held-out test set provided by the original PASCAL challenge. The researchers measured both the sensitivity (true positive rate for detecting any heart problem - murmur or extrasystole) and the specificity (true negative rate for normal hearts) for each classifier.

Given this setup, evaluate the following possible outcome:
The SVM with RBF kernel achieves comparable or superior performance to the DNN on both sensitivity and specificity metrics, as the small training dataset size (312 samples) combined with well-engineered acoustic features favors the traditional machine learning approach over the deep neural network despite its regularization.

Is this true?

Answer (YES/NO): NO